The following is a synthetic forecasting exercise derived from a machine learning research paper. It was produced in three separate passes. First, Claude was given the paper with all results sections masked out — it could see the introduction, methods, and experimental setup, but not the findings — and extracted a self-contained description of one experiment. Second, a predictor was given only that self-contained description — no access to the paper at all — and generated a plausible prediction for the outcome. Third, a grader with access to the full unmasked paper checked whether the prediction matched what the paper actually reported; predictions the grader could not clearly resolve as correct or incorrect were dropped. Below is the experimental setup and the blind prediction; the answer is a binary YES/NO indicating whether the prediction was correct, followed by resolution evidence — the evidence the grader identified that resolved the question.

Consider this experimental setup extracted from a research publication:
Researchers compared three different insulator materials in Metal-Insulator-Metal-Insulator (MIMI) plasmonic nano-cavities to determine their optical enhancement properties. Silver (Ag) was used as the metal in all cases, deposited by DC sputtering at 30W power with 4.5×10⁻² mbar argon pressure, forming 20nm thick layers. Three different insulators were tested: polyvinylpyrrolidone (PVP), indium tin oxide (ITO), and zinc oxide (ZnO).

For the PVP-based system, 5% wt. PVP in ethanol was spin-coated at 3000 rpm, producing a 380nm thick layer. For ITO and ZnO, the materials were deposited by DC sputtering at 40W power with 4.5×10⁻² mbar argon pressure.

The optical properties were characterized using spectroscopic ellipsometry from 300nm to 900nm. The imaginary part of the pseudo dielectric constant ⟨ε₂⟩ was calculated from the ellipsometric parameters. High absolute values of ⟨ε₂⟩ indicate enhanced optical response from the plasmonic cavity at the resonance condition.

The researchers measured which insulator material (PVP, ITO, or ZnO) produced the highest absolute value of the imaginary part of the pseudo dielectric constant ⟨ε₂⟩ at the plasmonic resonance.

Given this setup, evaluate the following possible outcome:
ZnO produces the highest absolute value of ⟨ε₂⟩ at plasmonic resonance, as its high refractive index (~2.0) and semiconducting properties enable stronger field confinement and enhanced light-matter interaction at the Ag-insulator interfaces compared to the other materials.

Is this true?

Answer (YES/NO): YES